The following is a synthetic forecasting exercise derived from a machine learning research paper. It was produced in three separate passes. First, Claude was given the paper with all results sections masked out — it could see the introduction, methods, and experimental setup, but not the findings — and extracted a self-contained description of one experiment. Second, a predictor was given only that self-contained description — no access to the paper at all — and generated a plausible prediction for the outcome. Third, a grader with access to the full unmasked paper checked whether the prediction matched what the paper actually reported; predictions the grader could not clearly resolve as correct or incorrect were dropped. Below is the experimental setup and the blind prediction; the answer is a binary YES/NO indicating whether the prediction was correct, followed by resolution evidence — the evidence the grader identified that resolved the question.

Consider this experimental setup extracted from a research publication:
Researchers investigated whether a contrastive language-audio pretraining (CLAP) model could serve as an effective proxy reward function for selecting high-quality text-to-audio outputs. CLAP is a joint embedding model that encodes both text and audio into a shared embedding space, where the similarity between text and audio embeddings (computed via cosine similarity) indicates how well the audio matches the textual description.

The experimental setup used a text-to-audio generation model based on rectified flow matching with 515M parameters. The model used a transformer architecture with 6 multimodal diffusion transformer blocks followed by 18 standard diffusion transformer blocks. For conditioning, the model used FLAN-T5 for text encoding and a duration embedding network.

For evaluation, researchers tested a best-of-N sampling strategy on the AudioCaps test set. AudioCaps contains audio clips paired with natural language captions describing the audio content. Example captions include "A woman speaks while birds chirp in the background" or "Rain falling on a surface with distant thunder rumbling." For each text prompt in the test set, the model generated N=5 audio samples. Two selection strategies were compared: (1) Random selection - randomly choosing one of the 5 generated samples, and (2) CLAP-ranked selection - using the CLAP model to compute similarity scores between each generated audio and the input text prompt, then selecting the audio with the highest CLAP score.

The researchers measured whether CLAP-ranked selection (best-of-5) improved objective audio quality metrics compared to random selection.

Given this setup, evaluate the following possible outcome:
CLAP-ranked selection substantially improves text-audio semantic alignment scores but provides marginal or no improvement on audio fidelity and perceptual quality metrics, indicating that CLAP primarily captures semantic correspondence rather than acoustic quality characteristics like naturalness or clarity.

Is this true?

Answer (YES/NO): NO